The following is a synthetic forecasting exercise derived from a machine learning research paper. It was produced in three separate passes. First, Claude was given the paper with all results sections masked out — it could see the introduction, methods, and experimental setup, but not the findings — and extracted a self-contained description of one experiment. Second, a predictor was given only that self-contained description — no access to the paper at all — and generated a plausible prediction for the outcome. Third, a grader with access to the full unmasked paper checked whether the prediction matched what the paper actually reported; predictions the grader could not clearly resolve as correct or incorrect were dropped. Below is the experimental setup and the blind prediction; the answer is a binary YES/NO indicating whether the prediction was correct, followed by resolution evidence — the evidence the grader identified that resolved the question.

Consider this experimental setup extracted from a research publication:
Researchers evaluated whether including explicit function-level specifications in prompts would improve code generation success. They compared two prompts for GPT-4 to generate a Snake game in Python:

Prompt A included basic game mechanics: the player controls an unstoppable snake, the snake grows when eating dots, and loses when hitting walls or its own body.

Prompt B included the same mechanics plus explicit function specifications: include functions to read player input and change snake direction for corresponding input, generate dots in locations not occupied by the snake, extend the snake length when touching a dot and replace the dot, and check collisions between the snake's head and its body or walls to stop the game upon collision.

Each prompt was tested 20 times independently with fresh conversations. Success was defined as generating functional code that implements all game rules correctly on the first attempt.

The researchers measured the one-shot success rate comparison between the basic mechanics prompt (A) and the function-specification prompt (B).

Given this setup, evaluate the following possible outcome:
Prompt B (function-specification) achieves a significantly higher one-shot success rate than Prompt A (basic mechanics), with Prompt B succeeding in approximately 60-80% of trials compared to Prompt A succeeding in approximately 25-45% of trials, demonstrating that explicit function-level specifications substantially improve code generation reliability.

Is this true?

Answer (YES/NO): NO